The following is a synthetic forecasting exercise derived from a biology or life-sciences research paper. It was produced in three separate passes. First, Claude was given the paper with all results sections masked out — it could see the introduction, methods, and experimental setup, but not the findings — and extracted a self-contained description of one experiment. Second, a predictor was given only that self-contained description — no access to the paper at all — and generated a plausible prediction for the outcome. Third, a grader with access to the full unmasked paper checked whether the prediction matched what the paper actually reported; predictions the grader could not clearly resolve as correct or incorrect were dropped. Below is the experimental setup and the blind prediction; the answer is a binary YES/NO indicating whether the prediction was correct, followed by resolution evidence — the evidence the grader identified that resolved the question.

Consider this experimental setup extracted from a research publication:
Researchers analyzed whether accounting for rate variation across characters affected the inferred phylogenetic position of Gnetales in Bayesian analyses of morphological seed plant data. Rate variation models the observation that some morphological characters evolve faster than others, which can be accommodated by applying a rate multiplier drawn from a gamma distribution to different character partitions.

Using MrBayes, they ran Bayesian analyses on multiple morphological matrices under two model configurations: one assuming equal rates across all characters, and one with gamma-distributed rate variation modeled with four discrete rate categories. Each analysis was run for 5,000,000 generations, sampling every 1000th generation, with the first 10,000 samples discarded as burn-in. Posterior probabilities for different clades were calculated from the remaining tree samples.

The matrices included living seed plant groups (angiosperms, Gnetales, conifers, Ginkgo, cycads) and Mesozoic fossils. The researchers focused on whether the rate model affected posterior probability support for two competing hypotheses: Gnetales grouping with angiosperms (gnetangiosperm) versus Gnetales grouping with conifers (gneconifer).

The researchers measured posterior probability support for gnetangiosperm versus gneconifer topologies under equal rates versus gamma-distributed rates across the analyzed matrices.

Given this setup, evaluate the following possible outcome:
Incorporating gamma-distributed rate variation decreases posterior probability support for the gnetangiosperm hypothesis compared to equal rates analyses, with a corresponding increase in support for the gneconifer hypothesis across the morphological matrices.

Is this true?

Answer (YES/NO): YES